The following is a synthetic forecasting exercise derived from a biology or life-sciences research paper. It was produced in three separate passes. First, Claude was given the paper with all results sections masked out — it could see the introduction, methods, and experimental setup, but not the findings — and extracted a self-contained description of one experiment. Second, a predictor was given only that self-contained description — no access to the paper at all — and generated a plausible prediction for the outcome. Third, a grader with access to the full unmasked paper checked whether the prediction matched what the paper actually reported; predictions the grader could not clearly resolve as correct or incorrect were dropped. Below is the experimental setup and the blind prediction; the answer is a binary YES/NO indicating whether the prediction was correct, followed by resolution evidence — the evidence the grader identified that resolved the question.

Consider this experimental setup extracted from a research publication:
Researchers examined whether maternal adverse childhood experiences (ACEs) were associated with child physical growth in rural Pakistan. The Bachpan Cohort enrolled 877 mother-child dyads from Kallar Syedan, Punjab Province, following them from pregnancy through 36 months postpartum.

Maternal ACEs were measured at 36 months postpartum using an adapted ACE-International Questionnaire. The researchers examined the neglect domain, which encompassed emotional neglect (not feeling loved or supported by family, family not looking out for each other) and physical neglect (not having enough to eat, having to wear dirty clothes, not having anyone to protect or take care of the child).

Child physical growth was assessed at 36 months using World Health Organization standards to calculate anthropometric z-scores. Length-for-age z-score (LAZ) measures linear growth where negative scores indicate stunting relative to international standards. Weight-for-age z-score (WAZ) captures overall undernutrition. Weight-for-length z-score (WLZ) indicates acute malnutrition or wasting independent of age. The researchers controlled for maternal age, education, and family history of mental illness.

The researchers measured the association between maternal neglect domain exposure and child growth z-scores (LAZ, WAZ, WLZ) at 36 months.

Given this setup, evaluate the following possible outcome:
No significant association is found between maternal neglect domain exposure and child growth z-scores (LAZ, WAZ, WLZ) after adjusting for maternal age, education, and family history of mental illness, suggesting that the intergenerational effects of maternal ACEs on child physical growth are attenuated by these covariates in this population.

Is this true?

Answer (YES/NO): NO